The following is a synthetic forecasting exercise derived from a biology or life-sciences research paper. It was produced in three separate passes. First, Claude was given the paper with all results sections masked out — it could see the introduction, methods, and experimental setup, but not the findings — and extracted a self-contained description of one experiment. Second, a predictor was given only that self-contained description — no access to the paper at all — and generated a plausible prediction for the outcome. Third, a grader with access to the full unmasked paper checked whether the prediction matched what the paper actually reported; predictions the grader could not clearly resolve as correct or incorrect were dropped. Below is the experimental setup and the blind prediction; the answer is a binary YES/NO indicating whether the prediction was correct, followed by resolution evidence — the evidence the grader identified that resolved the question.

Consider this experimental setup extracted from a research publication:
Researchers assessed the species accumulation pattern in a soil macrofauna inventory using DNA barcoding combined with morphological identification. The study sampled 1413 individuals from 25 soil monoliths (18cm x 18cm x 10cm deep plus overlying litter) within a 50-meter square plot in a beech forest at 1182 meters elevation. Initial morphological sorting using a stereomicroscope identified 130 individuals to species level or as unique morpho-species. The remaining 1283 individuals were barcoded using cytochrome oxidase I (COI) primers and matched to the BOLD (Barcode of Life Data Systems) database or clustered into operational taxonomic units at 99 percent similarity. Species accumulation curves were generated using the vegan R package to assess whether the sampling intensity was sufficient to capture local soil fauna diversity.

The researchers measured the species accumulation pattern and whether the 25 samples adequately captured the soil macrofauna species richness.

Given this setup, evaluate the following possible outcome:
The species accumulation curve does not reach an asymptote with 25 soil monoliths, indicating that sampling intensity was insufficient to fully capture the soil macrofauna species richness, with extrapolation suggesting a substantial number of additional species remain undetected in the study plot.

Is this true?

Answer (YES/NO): YES